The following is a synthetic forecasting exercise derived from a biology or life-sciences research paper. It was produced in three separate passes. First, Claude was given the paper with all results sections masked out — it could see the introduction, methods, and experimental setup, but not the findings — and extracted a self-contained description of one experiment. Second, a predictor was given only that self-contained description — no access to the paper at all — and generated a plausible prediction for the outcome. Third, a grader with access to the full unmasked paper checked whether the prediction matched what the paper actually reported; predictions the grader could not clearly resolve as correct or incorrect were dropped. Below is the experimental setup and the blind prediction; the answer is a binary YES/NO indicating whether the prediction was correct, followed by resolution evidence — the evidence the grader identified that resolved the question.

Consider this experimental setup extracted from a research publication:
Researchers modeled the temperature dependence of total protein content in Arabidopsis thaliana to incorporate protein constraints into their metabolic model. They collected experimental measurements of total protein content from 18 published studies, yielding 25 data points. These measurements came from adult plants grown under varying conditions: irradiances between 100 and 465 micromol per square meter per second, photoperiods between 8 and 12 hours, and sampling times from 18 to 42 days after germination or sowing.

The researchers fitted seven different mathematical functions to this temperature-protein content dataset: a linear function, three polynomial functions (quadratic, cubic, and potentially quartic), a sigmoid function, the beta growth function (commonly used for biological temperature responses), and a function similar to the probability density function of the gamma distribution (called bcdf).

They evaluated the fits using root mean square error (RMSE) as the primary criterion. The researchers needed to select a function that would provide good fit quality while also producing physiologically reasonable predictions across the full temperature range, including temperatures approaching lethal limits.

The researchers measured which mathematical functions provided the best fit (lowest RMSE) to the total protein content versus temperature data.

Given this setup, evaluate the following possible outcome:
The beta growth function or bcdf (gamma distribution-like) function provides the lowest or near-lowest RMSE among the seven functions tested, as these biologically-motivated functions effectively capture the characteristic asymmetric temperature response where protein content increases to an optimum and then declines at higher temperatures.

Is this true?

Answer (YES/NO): YES